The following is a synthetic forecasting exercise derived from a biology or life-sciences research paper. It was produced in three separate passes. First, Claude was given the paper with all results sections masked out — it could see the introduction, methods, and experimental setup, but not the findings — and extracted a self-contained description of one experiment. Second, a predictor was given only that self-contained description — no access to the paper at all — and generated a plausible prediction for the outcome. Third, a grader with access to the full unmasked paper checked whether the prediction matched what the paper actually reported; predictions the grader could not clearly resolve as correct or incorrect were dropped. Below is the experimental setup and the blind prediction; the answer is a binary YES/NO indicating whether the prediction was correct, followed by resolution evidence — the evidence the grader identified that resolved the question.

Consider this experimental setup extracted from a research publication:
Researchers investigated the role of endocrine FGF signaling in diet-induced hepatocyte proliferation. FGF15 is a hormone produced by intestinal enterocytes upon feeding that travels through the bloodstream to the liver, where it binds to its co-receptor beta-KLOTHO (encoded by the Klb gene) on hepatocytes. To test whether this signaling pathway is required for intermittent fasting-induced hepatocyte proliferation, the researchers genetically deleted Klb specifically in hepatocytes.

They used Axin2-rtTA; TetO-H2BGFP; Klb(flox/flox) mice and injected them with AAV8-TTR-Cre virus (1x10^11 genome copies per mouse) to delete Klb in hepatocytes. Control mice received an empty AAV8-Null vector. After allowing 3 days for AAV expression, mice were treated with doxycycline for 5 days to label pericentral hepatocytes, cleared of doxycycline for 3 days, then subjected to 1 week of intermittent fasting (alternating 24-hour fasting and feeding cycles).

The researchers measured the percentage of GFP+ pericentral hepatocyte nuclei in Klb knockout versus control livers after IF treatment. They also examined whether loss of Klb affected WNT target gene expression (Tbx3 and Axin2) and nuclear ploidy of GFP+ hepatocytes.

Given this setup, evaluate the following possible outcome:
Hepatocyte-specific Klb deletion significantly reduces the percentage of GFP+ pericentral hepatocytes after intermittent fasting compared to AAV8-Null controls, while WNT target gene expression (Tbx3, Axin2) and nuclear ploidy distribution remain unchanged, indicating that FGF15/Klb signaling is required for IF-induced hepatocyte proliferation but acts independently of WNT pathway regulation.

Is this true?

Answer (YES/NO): YES